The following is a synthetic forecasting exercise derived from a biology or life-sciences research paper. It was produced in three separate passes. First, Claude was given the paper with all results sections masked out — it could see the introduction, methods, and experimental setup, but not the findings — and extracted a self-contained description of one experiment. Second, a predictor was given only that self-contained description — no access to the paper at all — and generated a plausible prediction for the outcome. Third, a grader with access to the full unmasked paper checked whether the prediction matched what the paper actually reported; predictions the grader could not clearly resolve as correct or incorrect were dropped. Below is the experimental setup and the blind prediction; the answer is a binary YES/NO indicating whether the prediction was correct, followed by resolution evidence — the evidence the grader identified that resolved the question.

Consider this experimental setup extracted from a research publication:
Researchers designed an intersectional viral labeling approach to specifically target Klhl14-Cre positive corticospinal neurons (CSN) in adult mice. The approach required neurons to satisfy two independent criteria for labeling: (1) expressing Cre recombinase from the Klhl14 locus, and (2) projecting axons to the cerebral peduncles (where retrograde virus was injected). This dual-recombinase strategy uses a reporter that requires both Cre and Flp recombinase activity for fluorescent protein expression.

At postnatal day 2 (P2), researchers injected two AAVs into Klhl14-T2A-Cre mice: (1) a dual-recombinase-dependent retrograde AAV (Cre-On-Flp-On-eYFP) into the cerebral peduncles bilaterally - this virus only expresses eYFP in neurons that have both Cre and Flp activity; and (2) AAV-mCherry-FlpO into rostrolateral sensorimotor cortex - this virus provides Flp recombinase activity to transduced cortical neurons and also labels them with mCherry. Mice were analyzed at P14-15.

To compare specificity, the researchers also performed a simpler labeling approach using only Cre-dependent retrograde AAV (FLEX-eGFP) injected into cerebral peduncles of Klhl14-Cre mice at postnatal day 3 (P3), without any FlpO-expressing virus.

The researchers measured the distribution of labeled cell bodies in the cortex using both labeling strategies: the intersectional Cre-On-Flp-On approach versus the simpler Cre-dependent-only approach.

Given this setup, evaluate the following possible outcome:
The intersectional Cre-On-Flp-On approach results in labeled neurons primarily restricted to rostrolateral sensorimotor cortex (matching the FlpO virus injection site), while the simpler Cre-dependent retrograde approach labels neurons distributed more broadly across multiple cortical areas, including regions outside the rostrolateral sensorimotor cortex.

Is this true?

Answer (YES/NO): NO